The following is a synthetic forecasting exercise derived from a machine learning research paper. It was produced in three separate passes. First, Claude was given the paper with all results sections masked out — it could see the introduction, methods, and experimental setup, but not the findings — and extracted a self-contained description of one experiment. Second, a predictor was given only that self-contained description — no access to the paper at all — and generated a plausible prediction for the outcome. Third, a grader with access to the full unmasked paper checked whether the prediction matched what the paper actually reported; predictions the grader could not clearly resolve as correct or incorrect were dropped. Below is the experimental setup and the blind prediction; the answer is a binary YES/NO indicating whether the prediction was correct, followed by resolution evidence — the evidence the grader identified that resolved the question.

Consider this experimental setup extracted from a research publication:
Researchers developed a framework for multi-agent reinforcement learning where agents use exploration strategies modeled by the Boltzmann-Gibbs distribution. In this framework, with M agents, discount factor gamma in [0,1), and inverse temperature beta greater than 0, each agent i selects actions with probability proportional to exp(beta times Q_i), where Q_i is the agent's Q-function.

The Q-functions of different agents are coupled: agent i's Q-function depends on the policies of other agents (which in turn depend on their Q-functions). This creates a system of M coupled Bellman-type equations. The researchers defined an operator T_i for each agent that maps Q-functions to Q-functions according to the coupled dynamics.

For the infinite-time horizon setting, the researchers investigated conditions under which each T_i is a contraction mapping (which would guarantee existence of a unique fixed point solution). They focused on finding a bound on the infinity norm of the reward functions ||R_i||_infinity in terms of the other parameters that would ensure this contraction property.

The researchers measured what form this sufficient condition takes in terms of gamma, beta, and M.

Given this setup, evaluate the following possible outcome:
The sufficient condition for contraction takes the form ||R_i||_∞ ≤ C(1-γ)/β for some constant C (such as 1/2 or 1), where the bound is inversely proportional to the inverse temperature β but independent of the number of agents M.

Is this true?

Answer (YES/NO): NO